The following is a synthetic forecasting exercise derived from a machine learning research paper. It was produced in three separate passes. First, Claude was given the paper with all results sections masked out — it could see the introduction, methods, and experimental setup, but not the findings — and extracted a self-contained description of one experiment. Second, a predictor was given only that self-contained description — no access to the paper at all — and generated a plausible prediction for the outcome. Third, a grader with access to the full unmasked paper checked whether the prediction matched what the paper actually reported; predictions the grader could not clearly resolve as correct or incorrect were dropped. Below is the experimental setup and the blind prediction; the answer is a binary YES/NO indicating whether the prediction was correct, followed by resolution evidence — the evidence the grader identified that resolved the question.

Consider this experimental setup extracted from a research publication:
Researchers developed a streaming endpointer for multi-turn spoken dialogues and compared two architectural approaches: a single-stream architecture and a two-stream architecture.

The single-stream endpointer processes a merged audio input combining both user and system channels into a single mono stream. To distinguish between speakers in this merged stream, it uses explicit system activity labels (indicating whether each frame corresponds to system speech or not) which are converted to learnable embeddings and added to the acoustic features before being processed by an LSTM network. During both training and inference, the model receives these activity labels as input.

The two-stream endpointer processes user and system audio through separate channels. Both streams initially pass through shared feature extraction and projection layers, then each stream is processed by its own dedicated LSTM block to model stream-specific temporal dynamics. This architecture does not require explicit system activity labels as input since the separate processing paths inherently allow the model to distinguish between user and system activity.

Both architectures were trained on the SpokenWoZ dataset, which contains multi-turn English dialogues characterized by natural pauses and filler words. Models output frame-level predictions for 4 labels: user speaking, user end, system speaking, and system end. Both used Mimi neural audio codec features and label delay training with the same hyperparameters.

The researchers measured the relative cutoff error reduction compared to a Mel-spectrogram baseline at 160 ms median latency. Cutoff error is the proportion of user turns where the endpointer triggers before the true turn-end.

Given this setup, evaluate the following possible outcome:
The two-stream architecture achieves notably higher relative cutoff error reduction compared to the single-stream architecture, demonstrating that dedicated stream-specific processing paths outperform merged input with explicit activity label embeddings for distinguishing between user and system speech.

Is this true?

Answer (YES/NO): NO